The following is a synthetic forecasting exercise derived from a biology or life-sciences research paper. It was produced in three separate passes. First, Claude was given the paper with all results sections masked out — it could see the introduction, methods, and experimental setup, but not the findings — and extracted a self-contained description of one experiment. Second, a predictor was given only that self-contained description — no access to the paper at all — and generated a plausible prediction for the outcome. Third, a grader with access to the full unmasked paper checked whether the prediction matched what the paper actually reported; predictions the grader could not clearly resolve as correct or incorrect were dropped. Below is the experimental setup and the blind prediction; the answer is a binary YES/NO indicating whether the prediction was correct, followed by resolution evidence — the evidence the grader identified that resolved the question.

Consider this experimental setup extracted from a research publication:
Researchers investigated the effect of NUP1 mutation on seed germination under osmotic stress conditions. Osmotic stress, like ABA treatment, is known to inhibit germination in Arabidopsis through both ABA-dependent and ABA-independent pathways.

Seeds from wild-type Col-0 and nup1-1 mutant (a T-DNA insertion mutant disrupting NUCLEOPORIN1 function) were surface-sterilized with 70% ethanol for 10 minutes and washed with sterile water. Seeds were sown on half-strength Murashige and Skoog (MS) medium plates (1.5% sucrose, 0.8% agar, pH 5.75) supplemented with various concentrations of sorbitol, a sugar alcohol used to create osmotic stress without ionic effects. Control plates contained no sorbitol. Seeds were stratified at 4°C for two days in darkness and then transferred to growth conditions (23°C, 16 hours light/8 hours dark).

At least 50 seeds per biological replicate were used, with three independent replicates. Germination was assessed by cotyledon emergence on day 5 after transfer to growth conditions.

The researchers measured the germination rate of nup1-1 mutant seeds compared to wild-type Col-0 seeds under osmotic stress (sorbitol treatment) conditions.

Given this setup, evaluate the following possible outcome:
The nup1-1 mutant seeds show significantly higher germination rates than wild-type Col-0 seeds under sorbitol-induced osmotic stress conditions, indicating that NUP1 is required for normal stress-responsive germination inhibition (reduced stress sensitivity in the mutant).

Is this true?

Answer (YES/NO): NO